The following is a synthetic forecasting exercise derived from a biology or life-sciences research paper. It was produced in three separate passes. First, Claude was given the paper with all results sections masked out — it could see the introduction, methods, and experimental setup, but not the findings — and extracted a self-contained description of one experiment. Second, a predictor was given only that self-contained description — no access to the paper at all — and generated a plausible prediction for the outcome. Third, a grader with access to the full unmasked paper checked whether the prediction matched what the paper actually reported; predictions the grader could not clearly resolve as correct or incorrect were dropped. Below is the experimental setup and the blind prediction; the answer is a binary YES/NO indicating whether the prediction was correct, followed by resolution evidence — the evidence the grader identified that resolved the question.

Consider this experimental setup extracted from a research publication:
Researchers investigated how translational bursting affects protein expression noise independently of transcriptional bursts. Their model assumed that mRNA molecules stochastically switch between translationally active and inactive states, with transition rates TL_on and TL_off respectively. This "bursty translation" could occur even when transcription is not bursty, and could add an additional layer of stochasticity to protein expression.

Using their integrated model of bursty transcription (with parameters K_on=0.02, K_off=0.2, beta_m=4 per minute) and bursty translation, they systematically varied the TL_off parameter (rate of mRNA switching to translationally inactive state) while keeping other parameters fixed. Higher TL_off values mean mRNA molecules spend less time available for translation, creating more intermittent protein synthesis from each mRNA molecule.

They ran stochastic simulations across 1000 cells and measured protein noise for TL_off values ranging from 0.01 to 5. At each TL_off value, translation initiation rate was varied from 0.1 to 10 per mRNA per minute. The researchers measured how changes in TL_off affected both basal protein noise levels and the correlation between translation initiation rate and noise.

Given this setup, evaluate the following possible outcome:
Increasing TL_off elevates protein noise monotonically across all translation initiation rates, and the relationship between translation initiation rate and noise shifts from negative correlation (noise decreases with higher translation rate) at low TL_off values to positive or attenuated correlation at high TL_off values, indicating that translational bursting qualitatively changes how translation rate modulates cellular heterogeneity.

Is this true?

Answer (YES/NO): NO